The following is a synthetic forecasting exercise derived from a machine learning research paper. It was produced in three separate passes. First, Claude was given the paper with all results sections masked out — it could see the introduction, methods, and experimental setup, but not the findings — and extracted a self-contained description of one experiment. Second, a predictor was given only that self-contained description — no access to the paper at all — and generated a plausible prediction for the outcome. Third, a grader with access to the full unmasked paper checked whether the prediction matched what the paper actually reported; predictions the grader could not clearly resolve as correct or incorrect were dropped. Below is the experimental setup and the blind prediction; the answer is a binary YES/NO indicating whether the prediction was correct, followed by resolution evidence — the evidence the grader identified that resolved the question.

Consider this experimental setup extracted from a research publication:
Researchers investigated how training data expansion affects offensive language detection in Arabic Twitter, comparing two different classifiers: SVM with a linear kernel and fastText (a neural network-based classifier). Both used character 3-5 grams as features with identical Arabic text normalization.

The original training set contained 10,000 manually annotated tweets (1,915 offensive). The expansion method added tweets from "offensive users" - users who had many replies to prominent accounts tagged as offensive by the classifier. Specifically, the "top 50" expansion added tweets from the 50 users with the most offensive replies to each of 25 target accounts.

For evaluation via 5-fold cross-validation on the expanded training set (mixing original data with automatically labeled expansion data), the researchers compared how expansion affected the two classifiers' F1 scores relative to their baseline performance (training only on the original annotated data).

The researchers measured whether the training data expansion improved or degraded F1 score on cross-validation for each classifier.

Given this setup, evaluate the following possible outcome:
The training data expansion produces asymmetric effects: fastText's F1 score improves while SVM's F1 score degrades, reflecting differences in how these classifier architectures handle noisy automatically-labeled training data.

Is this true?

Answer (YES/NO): NO